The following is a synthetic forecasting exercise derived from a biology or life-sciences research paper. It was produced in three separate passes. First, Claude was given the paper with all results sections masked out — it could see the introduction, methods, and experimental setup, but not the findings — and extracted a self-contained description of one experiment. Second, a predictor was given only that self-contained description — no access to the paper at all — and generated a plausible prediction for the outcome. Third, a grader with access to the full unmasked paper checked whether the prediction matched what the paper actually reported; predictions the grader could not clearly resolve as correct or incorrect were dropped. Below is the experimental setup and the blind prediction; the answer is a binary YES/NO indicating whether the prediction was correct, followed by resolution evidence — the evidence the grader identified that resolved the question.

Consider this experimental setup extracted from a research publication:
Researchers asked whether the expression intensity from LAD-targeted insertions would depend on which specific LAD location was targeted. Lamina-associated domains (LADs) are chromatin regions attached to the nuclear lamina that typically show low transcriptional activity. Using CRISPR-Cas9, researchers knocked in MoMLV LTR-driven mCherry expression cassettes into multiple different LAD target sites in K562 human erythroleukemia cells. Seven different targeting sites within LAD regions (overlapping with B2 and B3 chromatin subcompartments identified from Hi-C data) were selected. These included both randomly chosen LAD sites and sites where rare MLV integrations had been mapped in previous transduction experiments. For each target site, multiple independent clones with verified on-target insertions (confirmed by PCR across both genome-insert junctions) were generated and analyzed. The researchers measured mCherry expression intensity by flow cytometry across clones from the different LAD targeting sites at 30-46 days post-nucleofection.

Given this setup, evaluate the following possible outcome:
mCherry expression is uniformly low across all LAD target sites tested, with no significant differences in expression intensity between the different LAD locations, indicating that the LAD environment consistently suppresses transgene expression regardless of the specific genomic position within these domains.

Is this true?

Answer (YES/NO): NO